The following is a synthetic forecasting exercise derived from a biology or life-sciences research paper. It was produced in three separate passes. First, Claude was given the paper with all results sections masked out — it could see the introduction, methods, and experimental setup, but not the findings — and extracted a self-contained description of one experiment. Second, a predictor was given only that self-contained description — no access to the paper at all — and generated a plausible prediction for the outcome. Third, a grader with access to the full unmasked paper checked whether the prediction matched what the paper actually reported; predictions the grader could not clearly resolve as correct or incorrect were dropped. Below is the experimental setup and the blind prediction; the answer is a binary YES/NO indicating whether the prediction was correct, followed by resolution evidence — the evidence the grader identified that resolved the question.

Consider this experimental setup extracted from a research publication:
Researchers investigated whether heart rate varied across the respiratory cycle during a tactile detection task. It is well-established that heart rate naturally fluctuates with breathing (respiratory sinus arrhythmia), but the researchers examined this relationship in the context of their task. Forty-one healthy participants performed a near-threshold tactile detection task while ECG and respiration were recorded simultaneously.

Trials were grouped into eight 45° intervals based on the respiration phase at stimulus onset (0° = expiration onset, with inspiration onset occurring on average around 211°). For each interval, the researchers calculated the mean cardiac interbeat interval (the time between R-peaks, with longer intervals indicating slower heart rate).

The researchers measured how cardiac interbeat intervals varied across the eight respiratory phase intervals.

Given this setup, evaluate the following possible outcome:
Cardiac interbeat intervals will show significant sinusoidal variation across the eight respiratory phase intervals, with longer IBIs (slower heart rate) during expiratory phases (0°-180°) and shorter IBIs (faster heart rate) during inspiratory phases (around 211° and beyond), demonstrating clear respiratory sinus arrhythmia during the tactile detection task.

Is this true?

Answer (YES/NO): NO